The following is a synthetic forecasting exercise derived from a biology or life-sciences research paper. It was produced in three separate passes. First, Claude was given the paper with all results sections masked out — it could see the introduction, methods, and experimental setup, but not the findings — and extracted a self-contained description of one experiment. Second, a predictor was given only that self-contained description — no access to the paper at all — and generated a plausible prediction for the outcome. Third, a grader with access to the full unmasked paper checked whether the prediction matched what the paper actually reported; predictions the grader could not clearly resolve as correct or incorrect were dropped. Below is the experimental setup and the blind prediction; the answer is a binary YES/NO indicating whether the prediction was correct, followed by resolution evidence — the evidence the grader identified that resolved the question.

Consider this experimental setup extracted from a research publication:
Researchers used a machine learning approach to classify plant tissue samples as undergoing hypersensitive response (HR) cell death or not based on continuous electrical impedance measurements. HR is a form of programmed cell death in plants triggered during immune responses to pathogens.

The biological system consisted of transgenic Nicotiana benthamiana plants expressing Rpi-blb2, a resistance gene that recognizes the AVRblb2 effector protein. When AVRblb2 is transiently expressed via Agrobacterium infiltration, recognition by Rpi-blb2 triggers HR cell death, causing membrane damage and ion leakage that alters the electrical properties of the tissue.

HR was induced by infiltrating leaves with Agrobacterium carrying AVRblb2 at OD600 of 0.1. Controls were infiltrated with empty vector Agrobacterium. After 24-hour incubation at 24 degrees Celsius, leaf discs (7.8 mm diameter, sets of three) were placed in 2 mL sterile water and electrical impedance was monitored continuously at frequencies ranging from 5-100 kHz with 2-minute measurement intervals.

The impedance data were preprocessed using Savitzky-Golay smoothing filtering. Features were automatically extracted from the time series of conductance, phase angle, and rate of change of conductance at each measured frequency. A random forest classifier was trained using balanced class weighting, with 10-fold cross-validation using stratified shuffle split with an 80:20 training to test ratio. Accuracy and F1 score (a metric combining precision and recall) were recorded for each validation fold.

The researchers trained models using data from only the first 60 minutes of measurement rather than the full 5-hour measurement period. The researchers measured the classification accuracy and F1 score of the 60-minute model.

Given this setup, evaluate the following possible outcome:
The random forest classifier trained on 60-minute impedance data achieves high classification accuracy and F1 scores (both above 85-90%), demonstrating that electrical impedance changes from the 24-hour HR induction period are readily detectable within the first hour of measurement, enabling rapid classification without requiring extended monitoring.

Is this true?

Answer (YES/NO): NO